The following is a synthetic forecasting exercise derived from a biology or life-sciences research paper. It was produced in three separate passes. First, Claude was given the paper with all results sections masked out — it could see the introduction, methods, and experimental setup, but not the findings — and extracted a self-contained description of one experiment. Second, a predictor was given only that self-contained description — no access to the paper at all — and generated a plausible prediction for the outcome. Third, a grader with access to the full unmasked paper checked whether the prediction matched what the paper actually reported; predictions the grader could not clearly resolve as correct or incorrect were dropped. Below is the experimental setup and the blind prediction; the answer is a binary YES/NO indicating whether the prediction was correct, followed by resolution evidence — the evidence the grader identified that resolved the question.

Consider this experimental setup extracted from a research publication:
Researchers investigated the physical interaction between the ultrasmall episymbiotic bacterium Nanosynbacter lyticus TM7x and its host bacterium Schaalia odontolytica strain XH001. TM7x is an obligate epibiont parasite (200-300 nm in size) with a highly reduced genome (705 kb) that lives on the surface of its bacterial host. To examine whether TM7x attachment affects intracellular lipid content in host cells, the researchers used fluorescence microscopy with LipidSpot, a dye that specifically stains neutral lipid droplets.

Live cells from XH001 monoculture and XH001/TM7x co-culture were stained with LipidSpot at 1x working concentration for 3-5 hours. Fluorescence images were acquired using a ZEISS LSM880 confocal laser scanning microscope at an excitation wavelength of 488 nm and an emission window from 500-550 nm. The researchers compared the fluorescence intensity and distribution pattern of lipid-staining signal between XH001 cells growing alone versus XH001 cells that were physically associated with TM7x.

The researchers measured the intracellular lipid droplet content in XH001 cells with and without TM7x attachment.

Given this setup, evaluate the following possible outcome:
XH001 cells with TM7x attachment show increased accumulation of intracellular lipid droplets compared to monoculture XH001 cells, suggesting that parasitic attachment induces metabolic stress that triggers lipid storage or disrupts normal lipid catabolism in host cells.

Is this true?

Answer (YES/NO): YES